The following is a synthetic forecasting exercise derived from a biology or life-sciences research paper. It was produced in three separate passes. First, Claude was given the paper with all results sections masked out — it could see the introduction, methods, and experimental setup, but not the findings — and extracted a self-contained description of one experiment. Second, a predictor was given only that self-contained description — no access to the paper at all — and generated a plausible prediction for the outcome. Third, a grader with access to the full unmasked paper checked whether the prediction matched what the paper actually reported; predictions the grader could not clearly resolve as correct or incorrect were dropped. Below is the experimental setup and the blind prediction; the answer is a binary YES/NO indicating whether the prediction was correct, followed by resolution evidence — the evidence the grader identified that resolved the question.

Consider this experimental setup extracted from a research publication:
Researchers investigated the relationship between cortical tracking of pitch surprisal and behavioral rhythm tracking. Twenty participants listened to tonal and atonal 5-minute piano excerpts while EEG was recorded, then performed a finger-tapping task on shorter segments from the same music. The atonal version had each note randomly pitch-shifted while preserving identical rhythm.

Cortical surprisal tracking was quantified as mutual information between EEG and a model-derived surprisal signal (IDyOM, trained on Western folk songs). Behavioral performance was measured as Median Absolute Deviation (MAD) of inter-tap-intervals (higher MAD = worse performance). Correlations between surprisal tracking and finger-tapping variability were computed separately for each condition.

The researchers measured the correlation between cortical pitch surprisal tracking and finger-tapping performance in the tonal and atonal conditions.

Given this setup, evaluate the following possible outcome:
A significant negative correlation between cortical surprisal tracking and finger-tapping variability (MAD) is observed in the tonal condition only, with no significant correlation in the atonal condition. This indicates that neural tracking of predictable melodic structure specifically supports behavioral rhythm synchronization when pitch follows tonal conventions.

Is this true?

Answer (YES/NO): NO